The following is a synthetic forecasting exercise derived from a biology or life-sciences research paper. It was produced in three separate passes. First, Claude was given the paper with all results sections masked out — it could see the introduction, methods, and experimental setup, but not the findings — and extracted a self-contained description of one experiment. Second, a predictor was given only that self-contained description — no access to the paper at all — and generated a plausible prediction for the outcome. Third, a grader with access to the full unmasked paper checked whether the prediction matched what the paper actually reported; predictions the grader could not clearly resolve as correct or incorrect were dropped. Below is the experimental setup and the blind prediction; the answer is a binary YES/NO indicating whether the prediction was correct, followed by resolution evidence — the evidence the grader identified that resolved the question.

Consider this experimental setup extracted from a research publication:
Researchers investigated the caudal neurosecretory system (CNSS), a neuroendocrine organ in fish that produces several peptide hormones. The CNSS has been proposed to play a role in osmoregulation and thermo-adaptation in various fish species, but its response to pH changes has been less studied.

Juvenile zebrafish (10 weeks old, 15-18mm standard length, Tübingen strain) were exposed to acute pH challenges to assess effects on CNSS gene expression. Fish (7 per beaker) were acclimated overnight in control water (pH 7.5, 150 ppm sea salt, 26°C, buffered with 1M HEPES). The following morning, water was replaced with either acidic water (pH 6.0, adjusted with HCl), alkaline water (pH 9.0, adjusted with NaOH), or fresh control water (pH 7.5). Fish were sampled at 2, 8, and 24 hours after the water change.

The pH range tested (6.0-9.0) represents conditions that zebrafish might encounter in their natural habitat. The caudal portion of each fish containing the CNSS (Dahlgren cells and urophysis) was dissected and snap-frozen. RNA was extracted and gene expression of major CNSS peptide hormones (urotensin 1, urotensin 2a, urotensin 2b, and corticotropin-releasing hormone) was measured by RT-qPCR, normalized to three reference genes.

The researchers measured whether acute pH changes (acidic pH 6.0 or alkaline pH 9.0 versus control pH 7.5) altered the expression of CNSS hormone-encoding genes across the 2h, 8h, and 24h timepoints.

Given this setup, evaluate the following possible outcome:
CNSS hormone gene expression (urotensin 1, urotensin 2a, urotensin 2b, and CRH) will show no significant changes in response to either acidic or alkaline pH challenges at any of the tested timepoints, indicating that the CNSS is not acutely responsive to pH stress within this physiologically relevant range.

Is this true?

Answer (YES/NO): NO